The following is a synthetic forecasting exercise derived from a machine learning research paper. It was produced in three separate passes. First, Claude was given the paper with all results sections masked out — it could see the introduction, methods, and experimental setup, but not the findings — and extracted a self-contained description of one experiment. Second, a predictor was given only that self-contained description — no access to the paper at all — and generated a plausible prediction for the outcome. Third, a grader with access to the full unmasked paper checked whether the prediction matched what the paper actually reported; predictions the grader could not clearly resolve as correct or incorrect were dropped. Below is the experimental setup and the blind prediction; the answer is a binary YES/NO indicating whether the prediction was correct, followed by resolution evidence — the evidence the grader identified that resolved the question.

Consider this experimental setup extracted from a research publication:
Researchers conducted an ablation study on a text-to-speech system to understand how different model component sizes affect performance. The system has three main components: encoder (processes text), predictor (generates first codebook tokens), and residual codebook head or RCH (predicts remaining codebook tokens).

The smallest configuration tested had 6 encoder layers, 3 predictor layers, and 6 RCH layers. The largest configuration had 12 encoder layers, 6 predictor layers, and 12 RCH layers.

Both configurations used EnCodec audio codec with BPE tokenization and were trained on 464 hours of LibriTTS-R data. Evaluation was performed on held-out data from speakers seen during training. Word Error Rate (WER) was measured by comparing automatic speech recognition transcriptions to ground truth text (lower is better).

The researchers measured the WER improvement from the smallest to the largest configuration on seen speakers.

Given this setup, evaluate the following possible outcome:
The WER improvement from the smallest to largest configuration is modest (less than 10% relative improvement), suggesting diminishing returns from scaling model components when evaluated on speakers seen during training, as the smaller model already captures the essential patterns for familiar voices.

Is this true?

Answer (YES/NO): NO